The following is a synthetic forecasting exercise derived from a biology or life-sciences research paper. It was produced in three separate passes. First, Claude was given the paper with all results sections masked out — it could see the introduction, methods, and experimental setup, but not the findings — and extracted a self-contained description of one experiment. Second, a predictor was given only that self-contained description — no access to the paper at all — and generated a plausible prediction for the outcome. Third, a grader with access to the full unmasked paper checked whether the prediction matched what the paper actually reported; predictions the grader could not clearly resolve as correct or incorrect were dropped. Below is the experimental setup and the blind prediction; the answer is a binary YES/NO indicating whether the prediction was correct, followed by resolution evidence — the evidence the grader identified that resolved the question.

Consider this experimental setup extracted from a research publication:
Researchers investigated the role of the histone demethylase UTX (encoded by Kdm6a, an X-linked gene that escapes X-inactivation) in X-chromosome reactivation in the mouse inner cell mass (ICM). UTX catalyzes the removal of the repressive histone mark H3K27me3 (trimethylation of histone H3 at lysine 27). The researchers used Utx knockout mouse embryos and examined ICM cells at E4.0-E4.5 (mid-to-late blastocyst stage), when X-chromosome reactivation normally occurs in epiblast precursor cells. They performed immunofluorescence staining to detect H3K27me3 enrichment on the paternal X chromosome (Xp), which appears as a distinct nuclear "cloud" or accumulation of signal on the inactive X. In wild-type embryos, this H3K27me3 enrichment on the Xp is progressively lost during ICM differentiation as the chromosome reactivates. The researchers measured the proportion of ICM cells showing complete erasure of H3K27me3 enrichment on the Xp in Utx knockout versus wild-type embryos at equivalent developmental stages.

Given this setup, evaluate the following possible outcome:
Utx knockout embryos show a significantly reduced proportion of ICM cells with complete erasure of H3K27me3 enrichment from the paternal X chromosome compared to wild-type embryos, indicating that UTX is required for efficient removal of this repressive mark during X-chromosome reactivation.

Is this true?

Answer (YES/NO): YES